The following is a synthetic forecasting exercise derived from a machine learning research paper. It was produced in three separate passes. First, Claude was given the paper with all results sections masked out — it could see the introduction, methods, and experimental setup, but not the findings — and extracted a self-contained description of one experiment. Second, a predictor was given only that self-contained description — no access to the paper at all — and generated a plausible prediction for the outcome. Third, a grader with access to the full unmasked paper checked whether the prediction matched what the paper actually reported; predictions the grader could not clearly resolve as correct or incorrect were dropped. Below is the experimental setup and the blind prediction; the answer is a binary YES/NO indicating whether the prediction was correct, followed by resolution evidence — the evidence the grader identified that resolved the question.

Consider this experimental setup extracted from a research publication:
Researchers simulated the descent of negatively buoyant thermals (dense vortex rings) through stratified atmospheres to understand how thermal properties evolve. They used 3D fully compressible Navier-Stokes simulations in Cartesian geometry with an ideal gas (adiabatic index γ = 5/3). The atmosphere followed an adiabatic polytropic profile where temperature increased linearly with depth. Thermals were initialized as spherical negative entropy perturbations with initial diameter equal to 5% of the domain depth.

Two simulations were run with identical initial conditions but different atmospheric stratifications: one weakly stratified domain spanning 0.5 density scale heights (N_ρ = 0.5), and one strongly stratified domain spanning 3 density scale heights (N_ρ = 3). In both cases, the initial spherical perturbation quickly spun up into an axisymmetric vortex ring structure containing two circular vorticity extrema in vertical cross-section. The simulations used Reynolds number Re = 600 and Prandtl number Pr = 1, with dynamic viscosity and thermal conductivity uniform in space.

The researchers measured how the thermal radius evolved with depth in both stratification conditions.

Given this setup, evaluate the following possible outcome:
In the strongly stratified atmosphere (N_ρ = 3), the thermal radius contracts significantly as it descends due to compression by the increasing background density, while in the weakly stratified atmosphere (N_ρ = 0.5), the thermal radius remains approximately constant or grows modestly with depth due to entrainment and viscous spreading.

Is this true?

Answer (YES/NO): NO